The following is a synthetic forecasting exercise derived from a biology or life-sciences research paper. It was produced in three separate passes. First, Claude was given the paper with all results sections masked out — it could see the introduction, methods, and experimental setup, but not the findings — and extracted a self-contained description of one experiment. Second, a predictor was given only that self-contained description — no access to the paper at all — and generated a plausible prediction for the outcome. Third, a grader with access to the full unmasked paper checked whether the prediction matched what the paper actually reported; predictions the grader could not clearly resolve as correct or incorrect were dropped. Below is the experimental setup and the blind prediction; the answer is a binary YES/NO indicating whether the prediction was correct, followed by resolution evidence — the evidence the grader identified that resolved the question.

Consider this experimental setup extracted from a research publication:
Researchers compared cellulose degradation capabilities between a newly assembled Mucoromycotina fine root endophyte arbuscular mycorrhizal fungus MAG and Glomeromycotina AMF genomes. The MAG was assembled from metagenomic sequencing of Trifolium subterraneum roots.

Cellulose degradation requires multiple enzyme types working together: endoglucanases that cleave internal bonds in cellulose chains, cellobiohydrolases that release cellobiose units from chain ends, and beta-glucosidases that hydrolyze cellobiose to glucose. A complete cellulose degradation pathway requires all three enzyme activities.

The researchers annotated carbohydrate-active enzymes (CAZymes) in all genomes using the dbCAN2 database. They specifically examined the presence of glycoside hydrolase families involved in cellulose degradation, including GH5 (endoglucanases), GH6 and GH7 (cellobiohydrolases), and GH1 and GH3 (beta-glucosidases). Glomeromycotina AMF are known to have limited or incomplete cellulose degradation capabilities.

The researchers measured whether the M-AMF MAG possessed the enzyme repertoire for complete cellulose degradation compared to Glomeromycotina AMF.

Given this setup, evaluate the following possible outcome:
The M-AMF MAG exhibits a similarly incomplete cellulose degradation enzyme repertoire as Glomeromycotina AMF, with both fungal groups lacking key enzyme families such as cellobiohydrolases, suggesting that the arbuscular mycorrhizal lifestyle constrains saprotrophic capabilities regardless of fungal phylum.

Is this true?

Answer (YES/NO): NO